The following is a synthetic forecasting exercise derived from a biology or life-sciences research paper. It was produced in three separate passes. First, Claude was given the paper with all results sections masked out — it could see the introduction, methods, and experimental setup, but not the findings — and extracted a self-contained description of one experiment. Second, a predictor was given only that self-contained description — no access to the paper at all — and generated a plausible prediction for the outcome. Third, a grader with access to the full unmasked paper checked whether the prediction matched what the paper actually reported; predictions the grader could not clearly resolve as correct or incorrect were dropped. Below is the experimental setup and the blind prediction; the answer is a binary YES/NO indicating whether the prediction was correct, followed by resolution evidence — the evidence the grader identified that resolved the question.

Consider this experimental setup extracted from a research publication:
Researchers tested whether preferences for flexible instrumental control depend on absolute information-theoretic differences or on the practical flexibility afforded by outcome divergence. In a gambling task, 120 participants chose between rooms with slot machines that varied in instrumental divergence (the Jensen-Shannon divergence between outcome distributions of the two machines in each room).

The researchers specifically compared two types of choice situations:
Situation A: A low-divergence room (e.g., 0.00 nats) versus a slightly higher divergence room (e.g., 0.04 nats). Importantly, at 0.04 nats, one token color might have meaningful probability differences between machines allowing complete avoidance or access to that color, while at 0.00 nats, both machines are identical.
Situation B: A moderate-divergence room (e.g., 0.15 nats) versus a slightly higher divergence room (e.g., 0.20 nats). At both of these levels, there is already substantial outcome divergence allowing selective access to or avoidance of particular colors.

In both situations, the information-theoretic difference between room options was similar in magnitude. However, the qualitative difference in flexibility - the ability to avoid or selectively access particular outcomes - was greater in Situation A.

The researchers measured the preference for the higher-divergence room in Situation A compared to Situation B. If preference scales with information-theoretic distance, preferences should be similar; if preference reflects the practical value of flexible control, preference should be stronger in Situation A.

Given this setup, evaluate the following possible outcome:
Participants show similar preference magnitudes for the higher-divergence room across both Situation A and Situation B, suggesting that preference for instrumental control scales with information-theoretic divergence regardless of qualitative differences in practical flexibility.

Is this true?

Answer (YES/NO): NO